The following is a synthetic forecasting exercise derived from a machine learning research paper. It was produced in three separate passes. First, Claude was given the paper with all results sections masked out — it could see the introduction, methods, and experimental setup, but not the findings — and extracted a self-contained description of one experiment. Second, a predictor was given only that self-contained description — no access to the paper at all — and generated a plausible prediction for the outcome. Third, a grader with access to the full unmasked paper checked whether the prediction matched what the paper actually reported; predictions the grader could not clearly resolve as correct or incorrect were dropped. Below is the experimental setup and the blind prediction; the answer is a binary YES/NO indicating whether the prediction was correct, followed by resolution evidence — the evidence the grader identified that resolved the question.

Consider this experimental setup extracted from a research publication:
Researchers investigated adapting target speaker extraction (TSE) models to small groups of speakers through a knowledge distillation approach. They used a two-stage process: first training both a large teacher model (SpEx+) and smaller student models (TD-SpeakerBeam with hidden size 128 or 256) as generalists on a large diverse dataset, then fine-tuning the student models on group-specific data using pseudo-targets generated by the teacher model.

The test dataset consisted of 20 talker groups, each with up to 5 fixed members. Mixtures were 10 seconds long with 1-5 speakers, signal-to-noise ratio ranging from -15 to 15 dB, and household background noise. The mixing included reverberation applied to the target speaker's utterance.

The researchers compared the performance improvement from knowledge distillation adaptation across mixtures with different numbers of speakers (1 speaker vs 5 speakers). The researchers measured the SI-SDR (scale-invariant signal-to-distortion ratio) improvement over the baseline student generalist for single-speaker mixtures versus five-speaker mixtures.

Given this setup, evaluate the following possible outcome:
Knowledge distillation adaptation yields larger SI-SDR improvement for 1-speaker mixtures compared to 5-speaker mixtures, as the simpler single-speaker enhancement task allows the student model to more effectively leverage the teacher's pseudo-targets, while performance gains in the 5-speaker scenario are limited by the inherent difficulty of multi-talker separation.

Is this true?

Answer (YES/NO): NO